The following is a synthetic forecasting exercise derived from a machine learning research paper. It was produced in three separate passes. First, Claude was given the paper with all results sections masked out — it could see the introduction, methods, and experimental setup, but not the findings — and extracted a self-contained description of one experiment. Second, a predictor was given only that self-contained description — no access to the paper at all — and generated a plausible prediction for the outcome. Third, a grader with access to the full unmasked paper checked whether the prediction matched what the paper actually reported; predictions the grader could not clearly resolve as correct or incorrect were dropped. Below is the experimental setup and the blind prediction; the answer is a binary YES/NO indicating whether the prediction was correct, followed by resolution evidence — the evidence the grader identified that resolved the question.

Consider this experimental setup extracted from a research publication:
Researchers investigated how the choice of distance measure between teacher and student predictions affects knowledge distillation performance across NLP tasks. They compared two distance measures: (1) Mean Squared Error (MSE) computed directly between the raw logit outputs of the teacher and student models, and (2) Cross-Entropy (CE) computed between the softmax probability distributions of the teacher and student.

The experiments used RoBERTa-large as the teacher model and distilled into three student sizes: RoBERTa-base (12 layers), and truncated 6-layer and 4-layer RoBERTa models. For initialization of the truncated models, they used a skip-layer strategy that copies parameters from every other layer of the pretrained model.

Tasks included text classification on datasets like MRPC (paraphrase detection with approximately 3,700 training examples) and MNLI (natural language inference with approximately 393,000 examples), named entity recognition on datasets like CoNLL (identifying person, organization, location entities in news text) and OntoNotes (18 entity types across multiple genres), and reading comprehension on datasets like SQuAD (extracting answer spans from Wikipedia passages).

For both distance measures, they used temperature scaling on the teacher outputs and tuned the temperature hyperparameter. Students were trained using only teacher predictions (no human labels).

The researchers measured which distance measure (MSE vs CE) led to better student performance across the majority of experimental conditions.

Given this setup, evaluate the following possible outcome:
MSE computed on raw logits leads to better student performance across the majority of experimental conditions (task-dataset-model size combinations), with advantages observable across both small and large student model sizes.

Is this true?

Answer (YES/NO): NO